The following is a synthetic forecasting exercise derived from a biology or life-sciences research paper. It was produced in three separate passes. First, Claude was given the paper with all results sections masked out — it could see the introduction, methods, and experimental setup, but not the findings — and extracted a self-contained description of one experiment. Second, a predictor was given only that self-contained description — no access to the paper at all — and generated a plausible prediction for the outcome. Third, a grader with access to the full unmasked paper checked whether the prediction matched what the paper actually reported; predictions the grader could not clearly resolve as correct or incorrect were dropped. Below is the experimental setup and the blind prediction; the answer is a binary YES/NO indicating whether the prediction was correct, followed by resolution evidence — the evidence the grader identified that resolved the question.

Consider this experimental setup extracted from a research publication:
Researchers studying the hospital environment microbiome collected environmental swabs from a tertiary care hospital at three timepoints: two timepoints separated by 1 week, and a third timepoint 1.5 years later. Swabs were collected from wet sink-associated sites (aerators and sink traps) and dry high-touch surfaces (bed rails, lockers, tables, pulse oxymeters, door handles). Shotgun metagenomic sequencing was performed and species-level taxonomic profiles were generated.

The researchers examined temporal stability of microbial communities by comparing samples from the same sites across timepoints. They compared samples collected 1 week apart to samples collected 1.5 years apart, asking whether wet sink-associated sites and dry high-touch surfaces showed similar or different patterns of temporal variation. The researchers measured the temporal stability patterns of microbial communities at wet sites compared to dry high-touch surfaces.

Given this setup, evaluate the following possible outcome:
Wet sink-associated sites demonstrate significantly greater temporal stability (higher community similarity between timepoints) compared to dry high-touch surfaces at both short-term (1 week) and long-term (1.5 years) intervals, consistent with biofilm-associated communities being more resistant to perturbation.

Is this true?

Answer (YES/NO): YES